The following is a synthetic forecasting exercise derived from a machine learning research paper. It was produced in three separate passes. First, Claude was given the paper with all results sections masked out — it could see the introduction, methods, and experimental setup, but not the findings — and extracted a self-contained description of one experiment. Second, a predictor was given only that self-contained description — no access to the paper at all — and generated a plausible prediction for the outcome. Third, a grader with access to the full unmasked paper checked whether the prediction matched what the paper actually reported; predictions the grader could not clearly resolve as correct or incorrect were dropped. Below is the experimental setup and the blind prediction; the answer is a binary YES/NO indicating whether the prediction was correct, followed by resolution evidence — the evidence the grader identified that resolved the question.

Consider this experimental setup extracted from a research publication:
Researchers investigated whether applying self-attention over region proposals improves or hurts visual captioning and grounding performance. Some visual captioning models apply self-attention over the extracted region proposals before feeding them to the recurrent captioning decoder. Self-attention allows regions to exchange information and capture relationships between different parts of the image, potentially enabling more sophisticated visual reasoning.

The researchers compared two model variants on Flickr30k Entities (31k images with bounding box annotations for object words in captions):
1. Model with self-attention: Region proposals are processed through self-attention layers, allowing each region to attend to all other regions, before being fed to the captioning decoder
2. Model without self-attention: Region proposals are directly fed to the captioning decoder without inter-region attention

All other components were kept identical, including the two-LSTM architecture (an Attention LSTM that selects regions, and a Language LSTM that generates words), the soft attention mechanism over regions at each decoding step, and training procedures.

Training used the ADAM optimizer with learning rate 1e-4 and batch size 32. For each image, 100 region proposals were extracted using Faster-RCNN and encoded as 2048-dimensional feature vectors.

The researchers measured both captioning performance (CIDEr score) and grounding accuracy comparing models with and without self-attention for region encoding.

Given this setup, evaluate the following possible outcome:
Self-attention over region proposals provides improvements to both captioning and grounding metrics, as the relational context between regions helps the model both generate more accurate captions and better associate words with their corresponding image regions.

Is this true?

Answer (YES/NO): NO